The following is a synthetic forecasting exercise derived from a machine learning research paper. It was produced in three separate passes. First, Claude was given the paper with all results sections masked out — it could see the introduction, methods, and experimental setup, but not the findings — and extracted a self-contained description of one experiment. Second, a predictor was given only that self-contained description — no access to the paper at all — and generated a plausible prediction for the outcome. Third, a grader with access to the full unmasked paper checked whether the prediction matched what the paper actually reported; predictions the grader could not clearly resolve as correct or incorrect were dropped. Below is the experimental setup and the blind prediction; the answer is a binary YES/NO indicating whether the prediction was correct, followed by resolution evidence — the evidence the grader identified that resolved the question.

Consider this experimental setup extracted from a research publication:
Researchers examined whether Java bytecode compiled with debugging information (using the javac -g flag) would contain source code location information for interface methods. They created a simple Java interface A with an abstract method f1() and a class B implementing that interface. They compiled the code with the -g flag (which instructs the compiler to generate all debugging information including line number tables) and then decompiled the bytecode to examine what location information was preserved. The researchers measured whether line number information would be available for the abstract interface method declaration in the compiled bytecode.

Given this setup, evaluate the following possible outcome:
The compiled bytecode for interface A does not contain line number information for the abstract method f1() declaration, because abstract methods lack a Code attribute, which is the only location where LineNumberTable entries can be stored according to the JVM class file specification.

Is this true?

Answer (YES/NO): YES